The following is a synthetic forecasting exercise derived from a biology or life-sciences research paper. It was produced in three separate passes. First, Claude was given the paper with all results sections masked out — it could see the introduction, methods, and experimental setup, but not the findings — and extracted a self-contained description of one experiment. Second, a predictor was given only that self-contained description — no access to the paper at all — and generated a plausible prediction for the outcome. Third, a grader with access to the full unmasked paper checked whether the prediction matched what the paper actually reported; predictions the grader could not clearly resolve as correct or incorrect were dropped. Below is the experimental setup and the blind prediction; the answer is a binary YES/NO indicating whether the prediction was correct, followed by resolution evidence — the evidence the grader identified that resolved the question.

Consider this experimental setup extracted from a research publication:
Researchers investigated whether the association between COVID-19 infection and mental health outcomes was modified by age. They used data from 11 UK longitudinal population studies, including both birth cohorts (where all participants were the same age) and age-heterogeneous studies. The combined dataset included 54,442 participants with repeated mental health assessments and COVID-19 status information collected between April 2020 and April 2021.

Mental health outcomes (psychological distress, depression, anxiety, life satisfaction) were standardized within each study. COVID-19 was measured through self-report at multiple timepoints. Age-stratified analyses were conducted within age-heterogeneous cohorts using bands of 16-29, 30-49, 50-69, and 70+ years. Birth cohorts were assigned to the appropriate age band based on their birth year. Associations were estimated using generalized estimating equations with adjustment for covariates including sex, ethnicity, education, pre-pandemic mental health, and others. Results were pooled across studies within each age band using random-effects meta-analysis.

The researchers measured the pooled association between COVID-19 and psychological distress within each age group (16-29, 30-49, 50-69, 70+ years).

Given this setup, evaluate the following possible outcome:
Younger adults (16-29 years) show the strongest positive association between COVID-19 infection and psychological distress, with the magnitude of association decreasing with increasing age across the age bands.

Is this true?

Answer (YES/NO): NO